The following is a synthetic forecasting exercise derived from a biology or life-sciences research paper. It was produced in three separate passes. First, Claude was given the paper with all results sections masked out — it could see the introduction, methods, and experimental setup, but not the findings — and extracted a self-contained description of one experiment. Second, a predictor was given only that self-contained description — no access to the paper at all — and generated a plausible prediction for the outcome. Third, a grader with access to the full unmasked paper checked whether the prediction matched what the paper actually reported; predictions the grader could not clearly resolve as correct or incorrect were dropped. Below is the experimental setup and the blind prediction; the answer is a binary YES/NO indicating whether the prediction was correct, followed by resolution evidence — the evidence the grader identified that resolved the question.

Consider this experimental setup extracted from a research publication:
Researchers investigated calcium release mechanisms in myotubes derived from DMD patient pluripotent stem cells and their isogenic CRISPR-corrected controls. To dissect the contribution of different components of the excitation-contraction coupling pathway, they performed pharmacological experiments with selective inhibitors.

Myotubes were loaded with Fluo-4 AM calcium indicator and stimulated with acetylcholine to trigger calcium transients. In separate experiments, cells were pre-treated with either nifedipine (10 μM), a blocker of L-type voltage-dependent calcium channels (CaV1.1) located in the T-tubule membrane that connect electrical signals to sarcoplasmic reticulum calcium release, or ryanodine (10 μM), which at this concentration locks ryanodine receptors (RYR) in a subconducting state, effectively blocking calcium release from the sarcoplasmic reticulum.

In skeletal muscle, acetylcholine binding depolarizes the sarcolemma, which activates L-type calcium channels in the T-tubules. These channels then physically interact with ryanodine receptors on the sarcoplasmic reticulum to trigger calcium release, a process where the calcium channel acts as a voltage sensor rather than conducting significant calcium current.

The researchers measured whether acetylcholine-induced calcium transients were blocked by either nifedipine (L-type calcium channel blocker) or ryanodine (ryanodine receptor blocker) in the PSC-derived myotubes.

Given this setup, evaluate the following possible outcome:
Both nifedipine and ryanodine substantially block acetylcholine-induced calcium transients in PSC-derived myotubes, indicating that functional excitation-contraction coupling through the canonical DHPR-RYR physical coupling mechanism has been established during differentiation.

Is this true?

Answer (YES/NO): NO